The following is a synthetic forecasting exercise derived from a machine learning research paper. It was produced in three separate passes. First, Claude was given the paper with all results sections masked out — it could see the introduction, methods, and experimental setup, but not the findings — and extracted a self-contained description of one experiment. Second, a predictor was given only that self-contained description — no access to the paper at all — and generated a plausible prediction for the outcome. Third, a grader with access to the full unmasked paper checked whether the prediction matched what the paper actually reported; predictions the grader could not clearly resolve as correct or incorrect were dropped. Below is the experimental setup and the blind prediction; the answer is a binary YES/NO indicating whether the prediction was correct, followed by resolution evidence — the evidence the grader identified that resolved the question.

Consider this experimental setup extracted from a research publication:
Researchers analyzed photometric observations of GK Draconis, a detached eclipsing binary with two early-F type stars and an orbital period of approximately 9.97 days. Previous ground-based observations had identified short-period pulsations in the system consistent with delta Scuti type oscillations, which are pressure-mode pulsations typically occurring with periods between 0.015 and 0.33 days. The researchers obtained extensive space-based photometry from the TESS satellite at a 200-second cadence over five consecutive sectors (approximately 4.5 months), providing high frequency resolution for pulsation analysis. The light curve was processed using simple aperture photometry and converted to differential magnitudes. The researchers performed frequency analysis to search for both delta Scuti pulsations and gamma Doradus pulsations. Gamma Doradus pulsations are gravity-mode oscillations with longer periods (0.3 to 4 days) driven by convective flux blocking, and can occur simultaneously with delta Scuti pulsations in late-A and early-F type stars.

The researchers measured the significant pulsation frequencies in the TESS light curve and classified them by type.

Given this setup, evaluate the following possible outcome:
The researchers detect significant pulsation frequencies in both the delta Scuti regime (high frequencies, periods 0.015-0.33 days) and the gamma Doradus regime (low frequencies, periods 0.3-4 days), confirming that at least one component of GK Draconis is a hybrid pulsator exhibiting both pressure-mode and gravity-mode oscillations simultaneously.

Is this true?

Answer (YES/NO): YES